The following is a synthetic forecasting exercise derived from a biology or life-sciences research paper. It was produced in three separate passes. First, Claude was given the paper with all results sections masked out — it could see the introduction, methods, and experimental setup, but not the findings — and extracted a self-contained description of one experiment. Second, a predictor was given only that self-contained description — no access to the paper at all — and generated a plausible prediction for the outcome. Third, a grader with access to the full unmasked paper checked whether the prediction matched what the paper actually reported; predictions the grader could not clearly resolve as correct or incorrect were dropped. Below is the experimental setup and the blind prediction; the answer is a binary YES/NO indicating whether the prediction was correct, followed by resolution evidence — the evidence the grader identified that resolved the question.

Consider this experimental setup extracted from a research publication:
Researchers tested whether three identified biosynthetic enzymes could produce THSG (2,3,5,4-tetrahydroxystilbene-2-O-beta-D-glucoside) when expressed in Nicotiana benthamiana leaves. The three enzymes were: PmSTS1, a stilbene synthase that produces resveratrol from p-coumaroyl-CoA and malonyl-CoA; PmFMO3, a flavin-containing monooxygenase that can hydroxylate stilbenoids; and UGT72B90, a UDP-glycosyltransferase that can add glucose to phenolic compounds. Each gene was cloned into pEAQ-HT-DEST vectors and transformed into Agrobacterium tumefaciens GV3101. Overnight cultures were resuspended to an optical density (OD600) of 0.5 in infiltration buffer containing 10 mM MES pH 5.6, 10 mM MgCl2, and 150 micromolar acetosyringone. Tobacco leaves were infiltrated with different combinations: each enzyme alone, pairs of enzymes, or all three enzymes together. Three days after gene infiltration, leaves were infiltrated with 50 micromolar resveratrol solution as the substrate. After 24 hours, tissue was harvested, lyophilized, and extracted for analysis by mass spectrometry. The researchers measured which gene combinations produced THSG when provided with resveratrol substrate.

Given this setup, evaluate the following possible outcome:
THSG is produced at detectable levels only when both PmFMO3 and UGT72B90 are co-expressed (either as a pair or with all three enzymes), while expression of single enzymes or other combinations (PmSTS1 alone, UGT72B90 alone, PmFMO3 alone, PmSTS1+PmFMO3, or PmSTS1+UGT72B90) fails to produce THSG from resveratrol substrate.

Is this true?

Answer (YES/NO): NO